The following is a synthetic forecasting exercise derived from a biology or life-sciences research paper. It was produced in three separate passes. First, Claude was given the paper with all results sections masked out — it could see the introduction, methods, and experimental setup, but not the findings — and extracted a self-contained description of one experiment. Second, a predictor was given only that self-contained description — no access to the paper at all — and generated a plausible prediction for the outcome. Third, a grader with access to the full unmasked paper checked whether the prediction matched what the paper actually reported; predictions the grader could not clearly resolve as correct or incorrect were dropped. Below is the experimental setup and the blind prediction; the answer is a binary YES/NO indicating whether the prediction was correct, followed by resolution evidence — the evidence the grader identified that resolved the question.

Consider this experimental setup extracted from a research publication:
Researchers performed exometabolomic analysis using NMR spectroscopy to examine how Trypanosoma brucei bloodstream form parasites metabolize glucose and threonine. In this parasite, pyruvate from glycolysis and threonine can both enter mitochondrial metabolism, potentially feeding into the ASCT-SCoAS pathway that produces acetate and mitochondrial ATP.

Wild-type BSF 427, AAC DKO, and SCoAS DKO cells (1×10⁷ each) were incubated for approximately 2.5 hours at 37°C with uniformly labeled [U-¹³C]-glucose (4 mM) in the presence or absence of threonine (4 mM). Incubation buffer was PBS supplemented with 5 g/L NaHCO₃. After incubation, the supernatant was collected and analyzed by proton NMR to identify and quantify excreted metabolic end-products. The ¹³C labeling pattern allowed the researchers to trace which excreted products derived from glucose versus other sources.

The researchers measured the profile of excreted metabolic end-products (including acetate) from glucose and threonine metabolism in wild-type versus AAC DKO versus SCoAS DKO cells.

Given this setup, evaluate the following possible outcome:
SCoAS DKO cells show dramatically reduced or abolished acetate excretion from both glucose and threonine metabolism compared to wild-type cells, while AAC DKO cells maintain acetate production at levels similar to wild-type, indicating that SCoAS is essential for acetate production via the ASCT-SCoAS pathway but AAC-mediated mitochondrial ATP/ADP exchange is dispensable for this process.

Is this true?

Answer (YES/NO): YES